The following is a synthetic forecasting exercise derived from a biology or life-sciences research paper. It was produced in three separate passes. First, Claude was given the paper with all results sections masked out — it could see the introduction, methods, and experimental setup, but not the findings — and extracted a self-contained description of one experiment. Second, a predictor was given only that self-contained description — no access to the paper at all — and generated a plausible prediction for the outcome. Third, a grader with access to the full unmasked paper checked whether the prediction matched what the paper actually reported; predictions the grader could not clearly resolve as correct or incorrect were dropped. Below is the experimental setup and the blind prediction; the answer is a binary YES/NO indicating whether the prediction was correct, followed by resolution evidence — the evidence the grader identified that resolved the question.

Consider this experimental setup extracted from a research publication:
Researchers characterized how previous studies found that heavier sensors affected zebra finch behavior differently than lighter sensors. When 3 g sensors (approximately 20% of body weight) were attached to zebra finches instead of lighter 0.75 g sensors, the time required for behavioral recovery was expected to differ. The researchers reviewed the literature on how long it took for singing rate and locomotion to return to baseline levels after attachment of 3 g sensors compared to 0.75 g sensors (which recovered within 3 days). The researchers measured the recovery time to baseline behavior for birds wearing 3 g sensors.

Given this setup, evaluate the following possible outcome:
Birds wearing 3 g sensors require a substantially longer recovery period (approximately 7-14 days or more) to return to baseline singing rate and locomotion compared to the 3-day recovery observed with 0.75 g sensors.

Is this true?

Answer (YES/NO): YES